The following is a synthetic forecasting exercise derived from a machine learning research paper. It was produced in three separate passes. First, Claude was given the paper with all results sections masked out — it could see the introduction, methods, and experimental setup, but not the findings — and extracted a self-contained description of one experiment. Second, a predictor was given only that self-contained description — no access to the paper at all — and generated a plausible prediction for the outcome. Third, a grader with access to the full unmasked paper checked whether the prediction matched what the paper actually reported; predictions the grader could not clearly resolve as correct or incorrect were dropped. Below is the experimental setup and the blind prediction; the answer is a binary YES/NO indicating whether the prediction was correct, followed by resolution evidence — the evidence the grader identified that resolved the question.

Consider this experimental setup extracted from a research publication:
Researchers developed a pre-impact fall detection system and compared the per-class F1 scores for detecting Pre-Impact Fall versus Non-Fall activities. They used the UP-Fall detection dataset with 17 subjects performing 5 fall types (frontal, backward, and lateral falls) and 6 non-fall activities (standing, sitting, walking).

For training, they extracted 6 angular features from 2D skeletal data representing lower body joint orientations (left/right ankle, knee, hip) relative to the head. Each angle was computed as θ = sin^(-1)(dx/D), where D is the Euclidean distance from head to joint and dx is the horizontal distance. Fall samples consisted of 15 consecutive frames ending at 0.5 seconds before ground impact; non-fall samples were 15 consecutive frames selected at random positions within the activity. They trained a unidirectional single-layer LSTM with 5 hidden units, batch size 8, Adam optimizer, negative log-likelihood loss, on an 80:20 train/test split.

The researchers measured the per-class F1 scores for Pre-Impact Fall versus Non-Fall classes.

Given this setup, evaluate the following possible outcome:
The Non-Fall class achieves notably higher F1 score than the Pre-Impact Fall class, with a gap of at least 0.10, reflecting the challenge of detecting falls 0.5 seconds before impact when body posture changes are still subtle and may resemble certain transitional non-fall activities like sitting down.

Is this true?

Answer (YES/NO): YES